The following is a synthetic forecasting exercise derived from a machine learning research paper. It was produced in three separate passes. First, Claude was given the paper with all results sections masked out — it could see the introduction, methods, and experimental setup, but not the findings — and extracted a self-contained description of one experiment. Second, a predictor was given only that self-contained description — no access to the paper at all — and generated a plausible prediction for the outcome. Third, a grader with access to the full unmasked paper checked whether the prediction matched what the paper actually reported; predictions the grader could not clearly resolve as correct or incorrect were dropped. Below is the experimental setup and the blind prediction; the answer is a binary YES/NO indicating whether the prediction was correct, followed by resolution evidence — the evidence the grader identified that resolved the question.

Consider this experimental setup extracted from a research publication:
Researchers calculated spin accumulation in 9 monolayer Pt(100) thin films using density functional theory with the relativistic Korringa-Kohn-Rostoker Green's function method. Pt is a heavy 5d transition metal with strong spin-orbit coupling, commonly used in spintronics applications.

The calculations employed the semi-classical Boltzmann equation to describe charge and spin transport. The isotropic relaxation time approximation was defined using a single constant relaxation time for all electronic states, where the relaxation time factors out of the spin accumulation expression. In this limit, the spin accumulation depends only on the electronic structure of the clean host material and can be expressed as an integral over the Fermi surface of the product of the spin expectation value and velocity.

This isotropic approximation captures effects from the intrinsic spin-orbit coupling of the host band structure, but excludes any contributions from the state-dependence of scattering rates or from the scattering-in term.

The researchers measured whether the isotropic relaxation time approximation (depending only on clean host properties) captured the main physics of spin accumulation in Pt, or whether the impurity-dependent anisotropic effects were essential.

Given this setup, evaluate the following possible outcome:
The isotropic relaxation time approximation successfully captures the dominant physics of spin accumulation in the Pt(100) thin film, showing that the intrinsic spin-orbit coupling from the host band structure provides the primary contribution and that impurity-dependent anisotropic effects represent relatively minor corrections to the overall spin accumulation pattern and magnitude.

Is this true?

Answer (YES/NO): NO